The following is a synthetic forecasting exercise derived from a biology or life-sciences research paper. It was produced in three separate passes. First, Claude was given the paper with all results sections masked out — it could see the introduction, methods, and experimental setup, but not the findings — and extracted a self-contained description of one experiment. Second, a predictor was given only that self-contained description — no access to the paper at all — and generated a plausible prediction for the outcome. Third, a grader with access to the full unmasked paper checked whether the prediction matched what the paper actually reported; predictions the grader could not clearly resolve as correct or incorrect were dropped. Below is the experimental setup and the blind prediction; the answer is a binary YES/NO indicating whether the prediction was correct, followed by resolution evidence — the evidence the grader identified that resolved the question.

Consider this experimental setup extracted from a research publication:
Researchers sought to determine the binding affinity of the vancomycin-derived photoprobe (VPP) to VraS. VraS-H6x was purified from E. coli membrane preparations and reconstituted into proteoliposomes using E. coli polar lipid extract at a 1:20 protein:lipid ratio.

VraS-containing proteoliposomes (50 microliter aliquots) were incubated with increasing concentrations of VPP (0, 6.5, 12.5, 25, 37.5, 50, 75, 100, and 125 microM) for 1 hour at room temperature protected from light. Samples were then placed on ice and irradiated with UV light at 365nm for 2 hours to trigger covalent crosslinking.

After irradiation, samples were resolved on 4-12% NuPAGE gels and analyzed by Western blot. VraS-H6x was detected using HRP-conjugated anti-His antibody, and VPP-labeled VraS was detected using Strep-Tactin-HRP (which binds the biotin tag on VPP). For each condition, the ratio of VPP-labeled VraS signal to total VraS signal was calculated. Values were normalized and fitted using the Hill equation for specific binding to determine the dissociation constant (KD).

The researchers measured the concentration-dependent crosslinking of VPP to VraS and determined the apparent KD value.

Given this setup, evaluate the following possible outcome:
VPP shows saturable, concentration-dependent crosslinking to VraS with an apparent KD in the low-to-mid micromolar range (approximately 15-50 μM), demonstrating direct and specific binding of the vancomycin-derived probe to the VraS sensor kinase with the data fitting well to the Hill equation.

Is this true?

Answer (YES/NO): YES